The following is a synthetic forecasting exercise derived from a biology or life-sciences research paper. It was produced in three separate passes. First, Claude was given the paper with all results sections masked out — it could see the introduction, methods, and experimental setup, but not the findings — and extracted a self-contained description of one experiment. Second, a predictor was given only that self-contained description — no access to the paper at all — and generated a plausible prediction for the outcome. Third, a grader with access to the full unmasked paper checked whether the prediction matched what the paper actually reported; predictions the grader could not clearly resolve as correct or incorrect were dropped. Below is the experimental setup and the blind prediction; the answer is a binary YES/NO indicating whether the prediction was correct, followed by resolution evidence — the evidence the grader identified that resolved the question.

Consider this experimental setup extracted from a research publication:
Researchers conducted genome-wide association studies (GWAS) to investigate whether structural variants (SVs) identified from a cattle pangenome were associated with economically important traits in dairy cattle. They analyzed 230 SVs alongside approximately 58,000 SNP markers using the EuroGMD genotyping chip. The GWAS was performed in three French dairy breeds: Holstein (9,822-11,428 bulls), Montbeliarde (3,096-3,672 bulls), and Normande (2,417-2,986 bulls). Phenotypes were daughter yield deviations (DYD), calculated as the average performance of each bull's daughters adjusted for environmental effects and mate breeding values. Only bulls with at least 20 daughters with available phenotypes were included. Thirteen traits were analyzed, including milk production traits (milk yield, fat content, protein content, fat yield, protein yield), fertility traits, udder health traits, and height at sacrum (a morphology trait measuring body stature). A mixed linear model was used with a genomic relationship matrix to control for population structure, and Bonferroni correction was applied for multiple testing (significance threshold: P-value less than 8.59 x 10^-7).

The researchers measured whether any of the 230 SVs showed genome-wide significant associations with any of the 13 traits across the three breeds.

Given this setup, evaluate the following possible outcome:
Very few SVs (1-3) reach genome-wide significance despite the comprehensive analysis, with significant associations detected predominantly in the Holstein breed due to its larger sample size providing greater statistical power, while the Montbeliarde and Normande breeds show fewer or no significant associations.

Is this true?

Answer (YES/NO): YES